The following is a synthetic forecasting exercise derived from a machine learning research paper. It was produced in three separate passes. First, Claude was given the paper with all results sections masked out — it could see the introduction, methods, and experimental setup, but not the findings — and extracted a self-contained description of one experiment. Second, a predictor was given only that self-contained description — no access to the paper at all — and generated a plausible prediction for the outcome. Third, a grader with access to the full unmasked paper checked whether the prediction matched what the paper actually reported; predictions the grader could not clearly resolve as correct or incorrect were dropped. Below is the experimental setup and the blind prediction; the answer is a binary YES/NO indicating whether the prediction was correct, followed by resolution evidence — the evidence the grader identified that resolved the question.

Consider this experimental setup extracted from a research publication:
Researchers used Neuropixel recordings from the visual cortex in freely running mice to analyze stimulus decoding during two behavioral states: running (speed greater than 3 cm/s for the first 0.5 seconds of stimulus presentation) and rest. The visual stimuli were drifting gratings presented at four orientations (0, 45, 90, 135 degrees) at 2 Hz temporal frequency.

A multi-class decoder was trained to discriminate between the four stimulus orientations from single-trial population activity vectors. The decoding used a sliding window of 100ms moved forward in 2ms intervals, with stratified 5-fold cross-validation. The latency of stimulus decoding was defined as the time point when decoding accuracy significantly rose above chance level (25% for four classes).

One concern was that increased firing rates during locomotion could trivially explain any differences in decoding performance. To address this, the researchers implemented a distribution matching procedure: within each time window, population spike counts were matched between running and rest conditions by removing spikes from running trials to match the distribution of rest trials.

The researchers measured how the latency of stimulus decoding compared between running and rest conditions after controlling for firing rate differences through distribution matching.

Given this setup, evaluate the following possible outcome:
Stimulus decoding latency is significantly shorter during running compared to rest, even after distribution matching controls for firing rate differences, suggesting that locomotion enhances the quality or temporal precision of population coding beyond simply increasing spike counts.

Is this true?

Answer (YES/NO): YES